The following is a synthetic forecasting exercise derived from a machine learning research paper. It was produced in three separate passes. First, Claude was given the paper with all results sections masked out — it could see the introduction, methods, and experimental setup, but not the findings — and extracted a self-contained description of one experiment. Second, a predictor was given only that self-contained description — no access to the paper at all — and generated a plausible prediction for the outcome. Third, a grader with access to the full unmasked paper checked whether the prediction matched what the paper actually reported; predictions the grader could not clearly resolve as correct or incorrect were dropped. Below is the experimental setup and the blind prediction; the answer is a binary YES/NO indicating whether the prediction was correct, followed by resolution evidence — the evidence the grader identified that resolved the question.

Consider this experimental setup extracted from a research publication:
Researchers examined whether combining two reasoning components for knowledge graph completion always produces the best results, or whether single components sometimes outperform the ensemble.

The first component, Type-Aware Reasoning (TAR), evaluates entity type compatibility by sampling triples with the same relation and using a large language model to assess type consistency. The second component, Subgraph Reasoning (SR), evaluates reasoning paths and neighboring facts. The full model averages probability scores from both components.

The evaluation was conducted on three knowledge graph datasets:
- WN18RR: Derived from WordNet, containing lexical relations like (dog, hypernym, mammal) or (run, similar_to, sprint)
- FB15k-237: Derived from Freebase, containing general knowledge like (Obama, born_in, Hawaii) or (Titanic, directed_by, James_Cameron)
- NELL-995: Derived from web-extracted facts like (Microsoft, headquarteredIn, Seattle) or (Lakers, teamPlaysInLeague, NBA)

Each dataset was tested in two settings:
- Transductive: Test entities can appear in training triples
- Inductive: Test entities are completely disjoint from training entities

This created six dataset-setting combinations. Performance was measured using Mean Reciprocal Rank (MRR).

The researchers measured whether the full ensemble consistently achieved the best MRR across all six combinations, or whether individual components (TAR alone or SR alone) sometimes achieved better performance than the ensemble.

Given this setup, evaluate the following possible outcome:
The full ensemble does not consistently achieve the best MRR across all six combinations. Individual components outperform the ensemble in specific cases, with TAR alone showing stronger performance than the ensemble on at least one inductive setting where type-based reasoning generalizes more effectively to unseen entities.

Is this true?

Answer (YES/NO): NO